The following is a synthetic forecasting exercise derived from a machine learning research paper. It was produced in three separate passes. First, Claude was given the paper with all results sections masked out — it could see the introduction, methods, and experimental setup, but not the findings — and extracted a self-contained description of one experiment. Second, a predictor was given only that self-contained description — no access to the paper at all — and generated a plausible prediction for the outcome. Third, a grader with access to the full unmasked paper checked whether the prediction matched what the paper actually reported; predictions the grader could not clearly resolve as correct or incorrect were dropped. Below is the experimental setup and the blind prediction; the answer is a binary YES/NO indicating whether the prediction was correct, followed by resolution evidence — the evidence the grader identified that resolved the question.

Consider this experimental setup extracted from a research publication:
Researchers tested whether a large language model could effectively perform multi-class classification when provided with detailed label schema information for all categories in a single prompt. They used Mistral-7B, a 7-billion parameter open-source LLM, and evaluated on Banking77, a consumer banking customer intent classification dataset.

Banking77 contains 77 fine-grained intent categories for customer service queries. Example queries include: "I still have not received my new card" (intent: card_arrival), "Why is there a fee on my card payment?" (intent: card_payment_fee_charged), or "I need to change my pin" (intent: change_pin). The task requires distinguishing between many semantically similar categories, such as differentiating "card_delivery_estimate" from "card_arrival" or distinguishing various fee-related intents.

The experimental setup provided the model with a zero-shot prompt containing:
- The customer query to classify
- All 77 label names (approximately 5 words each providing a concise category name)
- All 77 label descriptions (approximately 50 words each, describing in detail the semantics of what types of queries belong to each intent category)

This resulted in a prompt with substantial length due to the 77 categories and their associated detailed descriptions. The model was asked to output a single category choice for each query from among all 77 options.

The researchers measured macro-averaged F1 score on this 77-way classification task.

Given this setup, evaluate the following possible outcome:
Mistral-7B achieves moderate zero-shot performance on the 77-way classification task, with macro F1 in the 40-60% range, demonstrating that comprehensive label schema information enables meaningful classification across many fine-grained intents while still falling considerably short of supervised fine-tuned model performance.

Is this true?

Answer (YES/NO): NO